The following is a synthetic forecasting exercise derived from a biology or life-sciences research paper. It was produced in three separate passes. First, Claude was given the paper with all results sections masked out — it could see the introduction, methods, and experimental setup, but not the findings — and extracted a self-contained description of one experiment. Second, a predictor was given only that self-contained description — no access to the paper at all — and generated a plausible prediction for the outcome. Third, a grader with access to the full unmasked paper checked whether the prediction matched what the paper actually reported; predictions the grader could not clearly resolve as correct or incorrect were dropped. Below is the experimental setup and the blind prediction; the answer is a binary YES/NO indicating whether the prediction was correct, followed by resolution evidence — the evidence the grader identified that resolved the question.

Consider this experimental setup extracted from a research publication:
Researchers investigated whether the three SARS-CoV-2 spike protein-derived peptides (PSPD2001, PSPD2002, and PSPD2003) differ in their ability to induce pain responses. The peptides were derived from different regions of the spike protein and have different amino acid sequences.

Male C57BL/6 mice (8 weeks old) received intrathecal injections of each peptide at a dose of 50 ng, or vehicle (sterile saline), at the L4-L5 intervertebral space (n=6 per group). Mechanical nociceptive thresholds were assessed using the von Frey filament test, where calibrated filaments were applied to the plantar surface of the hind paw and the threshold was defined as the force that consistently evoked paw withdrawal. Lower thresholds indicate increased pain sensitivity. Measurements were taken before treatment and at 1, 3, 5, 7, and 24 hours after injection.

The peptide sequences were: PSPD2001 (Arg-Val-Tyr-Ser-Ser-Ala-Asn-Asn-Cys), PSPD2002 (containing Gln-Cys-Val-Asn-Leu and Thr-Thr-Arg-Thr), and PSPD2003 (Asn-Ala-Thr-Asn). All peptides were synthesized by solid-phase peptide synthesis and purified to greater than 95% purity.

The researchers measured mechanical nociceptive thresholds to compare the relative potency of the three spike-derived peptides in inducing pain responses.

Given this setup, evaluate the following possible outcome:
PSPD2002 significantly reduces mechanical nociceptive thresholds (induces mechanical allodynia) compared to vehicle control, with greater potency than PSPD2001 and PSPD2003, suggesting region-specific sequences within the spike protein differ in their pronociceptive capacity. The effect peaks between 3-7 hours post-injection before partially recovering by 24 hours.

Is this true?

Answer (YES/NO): NO